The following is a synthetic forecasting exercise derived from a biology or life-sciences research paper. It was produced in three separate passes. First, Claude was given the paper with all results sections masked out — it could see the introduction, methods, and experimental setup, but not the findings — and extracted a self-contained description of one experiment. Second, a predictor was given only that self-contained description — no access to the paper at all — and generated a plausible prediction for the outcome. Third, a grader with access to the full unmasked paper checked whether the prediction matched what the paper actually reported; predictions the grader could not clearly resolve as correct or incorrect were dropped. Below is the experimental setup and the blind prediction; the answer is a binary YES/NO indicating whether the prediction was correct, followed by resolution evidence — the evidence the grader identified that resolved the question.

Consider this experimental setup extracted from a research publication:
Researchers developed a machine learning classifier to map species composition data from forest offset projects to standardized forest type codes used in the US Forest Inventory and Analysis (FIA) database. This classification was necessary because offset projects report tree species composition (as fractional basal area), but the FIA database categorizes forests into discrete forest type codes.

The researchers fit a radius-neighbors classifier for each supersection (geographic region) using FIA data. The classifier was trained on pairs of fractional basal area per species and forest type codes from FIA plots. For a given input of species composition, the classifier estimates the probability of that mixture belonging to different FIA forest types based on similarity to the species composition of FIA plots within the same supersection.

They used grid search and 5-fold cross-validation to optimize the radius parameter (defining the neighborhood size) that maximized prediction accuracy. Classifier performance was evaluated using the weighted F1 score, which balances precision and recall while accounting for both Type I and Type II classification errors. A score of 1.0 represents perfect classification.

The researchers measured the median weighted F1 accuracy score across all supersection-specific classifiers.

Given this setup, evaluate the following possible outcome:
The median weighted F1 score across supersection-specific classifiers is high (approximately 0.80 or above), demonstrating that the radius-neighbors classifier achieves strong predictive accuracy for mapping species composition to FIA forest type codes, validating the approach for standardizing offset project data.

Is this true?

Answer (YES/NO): NO